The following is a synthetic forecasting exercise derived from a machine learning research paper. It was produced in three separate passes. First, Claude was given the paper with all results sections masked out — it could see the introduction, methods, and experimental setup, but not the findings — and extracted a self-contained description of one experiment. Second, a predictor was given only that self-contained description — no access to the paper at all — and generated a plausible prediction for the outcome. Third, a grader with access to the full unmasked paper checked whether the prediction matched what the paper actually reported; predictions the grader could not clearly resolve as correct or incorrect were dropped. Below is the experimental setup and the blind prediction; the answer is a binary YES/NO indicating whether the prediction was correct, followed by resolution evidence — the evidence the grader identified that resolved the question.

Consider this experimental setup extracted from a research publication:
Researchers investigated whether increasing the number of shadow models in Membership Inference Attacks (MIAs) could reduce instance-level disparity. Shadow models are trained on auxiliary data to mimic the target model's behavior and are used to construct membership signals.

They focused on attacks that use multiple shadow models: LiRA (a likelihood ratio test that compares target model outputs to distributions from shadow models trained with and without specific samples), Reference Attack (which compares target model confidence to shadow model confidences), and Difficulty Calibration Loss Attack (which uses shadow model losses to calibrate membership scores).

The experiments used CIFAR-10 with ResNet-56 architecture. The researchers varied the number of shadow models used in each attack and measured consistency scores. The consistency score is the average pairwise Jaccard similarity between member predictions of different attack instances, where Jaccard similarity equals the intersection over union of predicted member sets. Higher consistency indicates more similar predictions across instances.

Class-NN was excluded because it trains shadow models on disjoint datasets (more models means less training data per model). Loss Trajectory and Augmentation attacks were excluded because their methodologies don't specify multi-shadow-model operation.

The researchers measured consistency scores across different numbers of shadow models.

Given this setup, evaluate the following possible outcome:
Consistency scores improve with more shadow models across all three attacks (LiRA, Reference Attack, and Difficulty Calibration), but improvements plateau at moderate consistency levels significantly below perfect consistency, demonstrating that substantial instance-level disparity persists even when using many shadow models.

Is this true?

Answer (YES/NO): YES